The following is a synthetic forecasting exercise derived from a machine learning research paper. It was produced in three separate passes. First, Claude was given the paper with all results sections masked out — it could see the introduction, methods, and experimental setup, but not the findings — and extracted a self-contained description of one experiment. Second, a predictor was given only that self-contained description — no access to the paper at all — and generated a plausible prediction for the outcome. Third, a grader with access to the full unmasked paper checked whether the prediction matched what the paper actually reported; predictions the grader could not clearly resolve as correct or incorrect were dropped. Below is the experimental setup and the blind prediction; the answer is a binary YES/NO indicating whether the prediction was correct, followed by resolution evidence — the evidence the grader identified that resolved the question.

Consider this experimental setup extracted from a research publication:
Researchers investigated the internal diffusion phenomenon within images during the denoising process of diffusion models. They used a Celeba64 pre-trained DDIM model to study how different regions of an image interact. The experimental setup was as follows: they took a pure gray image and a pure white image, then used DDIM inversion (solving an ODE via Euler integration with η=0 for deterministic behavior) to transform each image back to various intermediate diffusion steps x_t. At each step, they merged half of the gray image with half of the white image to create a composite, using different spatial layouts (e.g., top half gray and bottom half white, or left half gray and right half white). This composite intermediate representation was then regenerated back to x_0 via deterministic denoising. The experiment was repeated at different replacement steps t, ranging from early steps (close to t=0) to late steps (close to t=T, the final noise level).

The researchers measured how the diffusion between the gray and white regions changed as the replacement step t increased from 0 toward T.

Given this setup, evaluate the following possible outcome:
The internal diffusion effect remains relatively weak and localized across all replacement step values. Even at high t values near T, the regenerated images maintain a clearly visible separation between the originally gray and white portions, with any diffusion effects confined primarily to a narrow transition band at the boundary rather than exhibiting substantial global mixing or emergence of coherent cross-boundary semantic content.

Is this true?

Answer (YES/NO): NO